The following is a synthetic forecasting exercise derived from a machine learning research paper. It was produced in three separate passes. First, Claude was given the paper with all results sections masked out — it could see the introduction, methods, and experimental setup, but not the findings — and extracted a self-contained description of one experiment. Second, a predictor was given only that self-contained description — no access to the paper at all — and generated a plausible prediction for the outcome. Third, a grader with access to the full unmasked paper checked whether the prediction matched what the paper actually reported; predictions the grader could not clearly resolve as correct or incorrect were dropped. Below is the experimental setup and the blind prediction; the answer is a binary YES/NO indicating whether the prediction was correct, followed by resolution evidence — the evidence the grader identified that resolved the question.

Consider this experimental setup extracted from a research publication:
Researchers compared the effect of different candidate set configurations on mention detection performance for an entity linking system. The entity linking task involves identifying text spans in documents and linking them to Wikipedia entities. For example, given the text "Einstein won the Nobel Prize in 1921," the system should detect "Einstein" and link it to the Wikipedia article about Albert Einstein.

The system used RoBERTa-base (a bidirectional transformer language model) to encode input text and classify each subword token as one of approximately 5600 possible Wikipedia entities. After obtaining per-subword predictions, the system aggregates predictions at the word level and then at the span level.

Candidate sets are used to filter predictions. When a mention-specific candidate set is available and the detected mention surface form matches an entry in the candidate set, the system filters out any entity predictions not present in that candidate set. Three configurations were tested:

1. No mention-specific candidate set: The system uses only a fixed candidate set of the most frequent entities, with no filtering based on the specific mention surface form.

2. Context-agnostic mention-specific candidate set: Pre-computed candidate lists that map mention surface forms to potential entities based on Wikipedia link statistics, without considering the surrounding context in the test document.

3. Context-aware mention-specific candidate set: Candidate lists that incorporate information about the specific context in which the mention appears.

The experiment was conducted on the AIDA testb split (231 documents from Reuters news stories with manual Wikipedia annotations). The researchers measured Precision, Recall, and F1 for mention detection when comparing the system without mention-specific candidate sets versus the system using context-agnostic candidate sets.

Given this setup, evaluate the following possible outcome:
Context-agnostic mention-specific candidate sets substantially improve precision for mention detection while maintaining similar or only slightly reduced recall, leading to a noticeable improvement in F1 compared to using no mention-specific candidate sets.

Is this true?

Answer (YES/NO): NO